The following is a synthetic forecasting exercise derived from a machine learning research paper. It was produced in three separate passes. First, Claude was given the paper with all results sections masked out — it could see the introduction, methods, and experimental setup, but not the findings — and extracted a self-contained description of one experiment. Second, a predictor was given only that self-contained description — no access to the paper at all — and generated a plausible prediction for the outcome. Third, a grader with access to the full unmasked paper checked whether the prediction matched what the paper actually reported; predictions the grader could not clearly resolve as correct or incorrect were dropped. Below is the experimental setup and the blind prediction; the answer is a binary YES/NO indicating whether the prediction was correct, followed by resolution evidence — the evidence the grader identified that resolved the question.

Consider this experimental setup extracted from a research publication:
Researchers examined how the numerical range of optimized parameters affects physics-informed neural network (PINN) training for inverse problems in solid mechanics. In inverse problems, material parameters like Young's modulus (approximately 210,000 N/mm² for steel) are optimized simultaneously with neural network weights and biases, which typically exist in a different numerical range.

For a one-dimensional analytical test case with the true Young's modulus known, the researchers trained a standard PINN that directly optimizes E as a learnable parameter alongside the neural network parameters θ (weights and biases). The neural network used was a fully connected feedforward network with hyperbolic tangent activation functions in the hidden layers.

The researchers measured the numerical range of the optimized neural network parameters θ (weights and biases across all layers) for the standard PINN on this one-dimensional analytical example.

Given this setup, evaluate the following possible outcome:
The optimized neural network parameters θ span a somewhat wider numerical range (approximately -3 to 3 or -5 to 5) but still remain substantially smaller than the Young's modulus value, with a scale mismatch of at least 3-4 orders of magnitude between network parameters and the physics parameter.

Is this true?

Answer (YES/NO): NO